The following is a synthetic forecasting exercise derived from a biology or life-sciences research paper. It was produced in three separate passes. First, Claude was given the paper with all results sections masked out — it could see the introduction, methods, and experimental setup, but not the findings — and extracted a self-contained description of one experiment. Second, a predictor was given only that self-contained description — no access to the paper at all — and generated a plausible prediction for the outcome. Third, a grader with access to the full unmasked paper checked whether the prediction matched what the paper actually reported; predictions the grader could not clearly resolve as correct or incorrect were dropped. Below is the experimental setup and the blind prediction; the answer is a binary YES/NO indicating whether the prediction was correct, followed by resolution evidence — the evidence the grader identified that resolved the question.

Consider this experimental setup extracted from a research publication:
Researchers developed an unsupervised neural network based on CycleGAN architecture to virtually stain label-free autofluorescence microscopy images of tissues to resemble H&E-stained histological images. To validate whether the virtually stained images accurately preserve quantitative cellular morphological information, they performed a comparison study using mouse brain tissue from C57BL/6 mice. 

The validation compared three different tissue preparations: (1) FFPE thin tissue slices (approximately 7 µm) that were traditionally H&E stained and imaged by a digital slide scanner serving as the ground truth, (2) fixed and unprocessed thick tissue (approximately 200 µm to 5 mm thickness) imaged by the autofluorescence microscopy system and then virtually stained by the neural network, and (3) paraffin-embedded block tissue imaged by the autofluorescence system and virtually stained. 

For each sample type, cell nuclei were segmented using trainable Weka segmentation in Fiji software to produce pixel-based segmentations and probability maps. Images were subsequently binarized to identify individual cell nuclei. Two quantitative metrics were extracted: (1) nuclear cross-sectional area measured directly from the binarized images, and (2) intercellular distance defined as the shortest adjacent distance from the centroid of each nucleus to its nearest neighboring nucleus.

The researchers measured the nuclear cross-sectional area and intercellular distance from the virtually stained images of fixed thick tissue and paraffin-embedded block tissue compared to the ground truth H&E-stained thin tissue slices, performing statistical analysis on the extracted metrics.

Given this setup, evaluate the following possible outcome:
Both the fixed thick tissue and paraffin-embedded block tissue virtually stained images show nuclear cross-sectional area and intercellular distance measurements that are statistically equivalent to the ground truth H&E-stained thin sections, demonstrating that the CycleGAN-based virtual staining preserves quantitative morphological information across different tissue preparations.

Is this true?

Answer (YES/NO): YES